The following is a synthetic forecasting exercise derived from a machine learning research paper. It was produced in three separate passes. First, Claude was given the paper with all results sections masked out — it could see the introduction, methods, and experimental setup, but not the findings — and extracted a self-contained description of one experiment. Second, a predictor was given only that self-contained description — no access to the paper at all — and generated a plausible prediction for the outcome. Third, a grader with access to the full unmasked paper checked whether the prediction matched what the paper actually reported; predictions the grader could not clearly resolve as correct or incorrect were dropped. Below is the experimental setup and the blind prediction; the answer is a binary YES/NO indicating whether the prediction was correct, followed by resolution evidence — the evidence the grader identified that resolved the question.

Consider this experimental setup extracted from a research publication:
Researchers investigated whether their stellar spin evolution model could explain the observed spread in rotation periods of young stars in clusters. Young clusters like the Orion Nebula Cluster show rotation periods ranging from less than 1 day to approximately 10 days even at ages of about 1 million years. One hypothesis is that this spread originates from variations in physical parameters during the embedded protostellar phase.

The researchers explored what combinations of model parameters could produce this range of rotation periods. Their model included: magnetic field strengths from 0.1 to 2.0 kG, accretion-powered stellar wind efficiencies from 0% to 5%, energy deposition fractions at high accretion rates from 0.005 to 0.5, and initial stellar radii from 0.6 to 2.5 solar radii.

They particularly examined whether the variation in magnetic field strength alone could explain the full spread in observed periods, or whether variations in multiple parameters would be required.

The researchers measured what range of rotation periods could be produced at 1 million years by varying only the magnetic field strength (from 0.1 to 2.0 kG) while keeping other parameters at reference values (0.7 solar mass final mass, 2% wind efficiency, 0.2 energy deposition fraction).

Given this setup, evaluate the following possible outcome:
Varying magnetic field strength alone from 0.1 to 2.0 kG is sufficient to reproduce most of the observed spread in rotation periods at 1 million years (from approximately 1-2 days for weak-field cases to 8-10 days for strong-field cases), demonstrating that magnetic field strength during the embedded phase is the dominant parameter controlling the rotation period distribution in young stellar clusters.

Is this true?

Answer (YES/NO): NO